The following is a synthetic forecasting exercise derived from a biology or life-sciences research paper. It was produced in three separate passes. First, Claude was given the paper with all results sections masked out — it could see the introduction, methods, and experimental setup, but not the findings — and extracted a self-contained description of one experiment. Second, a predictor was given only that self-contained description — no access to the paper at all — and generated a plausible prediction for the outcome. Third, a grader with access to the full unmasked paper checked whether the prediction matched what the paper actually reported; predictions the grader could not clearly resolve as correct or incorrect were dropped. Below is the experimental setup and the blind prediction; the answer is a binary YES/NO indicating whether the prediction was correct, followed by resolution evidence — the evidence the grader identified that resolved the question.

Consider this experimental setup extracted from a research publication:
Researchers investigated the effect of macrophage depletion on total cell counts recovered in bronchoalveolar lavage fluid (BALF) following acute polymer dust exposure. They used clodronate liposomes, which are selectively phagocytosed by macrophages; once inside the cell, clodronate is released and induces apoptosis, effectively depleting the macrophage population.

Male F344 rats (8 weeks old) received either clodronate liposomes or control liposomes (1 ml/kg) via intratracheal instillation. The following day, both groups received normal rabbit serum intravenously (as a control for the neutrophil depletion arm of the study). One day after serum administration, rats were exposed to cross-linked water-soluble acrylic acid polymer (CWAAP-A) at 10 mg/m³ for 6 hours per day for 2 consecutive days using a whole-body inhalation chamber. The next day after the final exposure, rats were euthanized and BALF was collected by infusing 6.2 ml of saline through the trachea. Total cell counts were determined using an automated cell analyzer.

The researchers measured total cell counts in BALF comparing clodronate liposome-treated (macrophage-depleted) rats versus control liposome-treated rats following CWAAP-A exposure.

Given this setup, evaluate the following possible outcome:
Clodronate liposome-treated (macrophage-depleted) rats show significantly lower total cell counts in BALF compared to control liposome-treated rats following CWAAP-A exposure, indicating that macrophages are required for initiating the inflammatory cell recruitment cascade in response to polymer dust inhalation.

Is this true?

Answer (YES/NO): YES